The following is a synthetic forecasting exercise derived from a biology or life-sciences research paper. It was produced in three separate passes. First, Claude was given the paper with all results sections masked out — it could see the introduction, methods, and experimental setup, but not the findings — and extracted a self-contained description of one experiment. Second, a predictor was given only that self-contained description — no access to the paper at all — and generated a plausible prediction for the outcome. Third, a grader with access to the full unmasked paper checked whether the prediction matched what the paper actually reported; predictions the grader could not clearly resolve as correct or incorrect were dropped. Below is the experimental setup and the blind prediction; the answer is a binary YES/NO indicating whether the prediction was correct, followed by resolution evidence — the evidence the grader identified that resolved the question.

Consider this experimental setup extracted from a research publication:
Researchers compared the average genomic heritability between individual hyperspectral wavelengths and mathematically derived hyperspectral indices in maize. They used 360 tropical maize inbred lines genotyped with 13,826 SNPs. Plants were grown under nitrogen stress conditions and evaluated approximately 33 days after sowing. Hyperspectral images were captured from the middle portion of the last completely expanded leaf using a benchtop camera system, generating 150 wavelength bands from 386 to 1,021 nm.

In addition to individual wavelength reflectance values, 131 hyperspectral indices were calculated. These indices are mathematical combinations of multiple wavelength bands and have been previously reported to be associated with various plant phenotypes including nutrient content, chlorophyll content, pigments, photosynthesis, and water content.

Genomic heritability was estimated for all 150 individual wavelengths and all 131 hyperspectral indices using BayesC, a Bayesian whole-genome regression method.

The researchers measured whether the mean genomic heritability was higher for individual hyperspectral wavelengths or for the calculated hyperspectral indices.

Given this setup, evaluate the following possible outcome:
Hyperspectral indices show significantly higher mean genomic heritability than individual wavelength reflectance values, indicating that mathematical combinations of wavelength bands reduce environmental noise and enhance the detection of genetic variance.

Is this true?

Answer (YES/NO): NO